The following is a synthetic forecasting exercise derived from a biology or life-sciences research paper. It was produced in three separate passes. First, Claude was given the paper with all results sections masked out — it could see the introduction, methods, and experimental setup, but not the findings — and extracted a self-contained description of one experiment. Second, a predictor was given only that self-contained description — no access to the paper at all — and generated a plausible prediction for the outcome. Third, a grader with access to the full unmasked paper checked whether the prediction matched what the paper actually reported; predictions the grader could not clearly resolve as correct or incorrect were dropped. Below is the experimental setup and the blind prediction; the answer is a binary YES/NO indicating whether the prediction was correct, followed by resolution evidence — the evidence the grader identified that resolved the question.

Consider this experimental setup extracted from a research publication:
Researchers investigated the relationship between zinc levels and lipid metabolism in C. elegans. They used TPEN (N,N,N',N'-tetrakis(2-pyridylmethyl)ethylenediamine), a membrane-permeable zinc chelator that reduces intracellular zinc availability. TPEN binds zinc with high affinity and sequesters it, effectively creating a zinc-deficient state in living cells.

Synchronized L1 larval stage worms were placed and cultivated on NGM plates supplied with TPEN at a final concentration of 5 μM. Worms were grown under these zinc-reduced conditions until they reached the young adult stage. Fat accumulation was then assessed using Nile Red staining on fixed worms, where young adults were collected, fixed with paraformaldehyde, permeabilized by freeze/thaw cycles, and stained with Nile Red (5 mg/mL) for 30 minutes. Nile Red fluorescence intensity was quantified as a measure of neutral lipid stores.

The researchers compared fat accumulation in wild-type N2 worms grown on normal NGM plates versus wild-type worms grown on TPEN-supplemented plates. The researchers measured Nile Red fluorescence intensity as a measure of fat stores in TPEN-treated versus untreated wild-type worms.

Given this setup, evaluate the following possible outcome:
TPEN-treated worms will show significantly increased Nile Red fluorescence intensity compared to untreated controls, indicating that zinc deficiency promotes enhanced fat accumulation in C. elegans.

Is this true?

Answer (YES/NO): YES